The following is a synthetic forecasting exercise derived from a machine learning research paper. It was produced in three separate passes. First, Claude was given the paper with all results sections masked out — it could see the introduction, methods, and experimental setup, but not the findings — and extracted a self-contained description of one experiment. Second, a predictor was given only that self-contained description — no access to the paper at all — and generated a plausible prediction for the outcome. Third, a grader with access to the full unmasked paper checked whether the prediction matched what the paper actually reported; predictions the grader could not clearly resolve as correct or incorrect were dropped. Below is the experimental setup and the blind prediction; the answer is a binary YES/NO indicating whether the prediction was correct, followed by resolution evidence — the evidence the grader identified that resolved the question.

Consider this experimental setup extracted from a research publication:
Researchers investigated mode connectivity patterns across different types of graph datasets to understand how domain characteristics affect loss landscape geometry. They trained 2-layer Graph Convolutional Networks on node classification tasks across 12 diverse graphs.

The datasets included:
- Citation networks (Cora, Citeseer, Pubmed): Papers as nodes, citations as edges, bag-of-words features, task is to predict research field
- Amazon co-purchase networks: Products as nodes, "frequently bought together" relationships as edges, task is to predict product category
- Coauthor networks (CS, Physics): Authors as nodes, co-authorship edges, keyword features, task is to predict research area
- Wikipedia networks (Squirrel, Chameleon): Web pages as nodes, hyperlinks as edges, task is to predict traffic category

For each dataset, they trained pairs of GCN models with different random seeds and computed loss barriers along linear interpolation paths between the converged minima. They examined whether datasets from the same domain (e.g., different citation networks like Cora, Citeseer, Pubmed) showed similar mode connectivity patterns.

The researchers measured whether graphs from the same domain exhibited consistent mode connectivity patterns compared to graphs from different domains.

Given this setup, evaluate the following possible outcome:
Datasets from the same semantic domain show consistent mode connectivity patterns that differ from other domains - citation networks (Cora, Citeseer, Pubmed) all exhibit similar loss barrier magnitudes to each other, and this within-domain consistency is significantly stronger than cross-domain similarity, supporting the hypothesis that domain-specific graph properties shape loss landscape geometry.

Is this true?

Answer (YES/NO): YES